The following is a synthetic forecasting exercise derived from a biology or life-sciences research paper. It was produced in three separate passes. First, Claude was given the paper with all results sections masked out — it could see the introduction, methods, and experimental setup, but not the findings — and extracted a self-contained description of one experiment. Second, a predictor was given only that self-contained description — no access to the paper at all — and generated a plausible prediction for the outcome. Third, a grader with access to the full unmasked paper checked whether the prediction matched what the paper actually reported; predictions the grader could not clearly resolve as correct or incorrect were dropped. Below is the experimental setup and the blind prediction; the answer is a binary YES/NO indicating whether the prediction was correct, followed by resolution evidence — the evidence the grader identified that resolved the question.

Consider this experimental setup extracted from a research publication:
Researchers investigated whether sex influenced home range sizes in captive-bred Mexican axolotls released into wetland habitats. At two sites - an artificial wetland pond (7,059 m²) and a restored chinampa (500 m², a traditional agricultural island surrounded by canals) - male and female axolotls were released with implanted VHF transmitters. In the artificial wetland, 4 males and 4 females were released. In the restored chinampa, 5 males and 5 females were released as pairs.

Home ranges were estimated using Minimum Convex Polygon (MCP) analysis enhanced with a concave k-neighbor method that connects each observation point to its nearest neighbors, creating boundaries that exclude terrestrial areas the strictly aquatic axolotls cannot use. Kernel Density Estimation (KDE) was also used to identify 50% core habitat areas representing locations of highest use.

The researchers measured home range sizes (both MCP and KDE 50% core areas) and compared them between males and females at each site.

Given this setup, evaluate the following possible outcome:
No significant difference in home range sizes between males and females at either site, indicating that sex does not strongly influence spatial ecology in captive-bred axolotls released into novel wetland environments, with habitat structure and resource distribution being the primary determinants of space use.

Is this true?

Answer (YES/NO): YES